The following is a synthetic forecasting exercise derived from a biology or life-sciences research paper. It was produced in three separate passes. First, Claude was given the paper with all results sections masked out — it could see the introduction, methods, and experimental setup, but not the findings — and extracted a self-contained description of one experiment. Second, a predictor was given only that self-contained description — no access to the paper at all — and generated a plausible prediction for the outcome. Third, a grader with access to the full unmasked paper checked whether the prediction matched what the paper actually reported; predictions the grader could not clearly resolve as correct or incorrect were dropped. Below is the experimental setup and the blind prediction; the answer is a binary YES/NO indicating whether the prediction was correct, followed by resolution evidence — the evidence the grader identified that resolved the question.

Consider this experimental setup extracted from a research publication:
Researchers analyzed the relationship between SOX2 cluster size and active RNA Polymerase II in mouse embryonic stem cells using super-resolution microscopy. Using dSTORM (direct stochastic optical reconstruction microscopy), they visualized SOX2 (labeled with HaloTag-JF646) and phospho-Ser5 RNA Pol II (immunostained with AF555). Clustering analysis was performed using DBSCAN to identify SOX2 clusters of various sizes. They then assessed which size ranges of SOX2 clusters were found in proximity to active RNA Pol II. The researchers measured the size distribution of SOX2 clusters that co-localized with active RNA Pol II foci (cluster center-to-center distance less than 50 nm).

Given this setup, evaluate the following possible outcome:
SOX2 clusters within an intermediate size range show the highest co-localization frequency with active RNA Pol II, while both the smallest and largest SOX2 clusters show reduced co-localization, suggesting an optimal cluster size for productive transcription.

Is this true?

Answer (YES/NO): NO